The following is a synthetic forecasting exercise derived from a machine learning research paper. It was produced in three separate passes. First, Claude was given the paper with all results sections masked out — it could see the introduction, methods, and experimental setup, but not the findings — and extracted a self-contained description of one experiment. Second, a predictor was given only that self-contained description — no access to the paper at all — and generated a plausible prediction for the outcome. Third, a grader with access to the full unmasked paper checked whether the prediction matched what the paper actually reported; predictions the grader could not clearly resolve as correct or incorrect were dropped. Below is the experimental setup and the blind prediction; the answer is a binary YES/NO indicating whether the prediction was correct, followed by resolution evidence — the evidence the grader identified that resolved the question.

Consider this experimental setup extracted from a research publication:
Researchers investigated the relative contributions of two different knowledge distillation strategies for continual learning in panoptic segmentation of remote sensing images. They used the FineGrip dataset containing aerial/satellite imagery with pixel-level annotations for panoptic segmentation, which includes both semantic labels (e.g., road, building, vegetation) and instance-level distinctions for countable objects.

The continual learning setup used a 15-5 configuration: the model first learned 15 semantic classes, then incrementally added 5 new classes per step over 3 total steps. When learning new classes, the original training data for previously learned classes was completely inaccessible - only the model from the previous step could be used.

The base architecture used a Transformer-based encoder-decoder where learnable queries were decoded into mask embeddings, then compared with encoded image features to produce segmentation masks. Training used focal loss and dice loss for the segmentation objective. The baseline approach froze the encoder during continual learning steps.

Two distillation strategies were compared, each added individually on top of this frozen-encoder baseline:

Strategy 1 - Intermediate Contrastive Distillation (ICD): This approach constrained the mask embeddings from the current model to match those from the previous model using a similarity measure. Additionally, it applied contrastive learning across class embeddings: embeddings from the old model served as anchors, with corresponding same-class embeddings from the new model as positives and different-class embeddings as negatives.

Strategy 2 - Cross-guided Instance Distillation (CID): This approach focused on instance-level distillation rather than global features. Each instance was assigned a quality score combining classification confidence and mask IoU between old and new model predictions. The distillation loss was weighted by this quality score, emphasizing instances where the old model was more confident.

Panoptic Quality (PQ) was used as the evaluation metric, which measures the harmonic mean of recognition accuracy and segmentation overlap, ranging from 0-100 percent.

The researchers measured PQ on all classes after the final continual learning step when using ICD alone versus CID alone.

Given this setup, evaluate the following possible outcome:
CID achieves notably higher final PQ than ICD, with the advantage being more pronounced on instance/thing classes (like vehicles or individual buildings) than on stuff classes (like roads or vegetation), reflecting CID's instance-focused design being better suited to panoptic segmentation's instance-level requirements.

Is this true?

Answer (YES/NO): NO